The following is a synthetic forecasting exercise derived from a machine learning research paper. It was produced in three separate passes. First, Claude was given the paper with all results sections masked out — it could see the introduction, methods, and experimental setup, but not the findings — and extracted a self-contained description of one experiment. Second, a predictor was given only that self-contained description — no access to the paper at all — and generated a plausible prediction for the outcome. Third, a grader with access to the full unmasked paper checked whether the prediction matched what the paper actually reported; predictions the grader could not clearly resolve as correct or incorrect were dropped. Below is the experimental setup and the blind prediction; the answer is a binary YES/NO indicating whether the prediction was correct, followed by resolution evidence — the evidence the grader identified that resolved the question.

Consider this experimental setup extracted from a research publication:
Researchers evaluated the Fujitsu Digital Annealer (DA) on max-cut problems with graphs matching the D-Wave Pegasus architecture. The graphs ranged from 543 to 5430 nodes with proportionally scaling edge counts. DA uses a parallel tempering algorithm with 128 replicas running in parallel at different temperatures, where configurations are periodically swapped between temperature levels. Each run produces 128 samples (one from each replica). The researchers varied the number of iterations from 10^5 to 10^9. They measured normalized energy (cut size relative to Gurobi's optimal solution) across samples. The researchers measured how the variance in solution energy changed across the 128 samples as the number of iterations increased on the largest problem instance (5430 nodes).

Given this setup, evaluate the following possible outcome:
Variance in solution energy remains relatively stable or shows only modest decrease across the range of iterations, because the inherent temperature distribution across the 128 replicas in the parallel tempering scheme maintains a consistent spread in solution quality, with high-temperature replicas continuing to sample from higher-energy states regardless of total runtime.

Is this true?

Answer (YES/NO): NO